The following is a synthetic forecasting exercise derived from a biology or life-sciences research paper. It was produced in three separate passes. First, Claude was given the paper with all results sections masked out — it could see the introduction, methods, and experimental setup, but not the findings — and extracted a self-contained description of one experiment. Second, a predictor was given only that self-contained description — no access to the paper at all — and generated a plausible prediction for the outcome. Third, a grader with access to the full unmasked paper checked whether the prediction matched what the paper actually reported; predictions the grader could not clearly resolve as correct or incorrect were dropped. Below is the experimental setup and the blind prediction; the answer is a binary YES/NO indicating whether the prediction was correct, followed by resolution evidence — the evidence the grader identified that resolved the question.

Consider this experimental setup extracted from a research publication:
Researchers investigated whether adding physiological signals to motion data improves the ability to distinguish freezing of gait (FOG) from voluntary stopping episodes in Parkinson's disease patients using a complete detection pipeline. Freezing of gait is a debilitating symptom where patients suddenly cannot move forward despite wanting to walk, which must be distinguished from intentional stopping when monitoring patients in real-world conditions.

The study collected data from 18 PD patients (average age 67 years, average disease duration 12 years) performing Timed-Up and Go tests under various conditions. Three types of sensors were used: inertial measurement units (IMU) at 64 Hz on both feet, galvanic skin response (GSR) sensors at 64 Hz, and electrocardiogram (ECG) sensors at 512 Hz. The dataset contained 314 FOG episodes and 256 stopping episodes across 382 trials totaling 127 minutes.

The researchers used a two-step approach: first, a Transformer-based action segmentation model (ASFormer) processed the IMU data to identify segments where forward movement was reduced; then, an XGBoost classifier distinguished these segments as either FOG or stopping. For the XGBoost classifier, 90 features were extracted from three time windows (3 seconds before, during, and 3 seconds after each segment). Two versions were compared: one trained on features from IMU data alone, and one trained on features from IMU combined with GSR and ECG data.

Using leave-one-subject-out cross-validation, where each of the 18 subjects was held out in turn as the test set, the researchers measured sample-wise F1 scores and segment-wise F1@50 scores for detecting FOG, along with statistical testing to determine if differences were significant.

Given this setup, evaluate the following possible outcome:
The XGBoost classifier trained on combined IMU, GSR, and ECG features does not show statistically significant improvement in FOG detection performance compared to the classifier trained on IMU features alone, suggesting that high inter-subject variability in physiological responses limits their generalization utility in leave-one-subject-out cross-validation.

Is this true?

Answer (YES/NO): YES